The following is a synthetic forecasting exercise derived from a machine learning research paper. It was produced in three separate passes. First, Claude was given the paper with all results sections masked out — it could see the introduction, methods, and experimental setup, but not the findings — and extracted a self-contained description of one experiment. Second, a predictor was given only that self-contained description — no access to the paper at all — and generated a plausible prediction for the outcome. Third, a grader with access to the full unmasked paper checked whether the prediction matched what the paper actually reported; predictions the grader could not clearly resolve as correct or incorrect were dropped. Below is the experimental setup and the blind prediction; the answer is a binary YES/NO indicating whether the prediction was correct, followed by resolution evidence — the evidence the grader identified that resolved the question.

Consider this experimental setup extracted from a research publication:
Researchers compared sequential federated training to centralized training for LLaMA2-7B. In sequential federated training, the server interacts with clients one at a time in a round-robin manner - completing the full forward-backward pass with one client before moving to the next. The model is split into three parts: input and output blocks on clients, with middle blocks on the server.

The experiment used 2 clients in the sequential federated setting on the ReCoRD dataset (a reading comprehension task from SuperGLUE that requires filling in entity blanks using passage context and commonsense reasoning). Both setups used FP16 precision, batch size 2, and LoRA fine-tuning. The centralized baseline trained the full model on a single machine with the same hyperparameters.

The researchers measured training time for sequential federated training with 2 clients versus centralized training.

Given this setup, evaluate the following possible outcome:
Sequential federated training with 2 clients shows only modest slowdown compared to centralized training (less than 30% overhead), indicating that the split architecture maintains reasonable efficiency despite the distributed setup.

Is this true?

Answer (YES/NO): NO